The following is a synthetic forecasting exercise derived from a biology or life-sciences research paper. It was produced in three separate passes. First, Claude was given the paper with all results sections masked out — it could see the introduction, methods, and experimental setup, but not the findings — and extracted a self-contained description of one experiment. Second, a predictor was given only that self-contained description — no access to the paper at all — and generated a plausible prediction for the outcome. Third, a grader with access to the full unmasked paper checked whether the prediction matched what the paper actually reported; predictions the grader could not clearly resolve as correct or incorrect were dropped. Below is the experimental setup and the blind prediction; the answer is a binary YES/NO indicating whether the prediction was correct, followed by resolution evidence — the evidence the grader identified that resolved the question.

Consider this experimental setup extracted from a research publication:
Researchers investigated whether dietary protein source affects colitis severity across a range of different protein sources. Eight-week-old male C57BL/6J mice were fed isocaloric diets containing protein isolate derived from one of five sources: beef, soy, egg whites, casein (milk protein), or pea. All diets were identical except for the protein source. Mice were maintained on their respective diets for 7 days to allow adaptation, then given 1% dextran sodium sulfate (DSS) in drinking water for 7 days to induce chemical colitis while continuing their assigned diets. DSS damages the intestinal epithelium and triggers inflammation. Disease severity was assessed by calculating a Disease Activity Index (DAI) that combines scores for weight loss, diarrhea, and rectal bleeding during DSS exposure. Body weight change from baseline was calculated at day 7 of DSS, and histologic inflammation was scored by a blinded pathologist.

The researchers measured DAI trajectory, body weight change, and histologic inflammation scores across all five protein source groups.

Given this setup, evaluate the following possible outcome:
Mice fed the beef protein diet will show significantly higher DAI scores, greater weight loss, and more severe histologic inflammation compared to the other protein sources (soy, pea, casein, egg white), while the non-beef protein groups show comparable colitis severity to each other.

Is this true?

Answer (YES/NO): NO